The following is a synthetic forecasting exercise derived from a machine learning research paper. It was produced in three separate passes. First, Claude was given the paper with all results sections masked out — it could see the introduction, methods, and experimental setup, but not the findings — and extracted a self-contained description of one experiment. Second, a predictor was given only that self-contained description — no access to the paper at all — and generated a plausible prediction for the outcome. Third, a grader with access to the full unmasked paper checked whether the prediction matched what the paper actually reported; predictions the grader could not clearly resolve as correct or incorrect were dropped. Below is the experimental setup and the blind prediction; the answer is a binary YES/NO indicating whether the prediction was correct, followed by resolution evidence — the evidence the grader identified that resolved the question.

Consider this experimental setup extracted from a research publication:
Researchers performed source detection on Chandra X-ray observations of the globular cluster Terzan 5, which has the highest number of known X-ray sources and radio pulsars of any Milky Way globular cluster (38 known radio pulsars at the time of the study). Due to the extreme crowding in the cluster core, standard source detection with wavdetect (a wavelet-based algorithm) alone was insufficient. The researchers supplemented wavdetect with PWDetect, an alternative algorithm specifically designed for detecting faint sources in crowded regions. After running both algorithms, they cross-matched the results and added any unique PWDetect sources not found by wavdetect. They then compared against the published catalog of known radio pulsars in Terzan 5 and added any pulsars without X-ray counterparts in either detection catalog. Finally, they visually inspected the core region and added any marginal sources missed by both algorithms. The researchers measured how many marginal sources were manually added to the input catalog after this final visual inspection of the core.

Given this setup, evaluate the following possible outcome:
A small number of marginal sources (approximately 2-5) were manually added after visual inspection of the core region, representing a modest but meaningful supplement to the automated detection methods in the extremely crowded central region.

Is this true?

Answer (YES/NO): NO